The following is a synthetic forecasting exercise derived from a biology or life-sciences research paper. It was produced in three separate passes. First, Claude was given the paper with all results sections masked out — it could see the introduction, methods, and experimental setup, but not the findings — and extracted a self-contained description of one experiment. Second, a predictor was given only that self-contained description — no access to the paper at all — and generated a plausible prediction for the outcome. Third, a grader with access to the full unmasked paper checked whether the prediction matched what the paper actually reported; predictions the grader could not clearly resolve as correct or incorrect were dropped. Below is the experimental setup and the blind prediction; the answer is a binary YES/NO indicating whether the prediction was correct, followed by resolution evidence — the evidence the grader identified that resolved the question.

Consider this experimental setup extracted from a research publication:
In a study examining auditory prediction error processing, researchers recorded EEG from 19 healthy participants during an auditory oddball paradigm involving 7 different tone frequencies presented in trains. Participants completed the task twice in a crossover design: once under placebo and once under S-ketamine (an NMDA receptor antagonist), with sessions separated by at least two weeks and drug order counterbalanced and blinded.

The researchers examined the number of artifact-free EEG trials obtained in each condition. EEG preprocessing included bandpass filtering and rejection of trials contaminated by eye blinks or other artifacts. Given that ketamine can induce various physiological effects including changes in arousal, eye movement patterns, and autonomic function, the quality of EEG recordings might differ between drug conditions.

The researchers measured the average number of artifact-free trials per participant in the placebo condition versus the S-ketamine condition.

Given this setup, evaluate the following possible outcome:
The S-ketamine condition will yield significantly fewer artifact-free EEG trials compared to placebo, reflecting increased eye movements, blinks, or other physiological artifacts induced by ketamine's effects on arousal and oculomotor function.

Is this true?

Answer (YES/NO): NO